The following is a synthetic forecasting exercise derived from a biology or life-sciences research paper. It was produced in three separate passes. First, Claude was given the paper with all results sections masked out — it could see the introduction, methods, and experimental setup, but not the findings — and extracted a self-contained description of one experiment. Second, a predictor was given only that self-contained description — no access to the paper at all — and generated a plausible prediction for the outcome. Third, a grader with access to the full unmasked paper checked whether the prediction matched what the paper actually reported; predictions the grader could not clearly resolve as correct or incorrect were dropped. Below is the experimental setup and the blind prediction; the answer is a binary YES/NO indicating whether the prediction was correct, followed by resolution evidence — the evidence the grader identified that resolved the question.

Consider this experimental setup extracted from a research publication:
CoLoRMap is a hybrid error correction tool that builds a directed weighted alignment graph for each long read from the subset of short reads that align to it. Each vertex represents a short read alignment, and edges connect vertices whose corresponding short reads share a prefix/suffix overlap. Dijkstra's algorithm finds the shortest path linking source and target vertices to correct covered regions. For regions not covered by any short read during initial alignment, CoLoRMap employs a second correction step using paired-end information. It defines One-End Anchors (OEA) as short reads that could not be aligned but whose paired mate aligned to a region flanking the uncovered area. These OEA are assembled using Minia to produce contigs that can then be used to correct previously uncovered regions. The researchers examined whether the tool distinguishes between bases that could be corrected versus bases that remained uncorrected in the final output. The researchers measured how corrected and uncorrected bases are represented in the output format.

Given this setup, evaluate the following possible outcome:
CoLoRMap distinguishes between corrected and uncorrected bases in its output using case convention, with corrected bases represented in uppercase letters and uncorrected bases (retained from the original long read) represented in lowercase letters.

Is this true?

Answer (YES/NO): NO